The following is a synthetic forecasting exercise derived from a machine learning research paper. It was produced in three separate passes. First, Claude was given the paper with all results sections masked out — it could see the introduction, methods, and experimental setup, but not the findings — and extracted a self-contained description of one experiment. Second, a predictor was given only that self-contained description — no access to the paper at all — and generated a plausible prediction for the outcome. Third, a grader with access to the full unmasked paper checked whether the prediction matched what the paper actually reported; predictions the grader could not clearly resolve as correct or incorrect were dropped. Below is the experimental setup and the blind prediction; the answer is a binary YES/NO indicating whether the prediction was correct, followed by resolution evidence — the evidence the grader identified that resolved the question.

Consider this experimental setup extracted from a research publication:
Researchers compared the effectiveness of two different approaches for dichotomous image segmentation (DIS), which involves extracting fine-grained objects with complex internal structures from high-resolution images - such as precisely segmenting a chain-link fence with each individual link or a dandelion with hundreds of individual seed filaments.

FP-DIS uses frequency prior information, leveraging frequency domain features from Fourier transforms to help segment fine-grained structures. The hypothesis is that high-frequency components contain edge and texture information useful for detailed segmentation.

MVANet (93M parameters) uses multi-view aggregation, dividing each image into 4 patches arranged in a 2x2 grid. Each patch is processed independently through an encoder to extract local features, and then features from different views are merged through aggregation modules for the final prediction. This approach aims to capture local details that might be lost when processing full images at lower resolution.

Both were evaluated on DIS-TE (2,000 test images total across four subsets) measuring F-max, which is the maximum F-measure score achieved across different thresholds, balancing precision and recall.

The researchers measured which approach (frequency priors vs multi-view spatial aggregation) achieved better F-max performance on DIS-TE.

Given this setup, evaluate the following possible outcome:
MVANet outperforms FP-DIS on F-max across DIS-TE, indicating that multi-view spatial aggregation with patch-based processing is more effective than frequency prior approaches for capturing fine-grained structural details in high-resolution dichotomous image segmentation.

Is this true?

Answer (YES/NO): YES